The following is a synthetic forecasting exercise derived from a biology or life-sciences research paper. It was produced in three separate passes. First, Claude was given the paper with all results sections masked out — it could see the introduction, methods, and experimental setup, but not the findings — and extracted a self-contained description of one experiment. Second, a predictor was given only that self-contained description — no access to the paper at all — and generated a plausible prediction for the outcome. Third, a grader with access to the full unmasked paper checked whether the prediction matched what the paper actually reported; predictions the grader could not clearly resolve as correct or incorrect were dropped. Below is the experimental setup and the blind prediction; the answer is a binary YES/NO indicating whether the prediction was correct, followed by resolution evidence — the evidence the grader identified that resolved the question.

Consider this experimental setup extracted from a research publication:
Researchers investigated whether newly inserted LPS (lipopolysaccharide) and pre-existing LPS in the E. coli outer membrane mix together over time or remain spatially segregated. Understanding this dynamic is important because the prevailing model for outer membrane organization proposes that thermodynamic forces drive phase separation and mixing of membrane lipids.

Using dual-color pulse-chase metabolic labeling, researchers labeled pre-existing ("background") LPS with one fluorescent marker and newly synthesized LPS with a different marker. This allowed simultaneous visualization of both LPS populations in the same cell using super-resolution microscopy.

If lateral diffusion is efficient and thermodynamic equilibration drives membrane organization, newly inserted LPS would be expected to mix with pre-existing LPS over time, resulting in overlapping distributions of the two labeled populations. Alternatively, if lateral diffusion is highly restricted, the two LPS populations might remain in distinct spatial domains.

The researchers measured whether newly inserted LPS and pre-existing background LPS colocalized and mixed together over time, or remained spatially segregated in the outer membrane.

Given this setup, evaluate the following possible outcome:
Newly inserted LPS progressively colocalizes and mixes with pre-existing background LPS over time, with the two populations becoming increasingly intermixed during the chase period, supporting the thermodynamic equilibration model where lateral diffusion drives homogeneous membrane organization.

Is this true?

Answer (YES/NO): NO